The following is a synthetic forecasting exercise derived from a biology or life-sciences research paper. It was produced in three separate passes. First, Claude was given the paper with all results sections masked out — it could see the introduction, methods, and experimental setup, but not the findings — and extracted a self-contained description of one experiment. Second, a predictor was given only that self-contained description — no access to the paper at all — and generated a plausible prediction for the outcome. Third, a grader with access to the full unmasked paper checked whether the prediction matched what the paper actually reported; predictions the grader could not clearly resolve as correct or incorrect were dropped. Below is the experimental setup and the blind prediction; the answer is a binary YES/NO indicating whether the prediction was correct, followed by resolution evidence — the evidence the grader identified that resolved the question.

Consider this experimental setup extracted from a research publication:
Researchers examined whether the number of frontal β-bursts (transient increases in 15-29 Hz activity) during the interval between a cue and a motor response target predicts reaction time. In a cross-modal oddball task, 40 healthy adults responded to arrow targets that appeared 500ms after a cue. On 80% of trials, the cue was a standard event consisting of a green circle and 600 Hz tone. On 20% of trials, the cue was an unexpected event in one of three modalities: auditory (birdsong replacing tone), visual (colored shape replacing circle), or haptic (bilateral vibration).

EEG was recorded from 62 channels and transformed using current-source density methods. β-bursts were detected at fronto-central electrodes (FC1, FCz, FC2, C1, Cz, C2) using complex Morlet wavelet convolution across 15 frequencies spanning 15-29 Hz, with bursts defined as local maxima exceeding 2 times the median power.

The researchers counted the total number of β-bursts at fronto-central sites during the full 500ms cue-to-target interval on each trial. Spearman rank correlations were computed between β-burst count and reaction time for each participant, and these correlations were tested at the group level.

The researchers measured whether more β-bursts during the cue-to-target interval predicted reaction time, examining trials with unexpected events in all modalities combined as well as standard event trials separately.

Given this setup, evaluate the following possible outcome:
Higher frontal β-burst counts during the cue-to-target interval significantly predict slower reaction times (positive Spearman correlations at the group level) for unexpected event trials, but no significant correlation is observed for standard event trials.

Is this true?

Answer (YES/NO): NO